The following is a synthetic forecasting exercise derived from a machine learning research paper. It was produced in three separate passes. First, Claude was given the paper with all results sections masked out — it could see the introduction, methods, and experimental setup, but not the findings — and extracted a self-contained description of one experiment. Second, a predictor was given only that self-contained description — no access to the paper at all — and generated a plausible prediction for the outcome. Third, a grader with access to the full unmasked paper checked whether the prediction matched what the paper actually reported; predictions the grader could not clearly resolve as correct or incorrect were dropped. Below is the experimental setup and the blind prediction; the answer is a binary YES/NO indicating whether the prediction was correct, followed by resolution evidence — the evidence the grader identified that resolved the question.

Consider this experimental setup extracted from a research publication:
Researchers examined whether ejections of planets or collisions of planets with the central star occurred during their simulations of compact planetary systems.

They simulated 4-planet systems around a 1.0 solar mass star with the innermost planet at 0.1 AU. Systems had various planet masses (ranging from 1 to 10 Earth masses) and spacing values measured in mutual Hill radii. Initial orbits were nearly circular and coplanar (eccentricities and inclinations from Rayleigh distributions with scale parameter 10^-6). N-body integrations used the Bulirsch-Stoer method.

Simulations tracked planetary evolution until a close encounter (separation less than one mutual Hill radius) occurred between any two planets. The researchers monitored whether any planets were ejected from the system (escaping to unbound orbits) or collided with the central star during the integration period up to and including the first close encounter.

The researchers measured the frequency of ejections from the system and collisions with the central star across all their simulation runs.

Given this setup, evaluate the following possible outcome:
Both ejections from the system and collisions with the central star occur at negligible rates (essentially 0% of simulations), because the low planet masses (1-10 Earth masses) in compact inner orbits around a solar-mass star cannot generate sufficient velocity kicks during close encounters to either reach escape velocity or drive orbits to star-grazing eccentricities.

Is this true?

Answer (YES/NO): YES